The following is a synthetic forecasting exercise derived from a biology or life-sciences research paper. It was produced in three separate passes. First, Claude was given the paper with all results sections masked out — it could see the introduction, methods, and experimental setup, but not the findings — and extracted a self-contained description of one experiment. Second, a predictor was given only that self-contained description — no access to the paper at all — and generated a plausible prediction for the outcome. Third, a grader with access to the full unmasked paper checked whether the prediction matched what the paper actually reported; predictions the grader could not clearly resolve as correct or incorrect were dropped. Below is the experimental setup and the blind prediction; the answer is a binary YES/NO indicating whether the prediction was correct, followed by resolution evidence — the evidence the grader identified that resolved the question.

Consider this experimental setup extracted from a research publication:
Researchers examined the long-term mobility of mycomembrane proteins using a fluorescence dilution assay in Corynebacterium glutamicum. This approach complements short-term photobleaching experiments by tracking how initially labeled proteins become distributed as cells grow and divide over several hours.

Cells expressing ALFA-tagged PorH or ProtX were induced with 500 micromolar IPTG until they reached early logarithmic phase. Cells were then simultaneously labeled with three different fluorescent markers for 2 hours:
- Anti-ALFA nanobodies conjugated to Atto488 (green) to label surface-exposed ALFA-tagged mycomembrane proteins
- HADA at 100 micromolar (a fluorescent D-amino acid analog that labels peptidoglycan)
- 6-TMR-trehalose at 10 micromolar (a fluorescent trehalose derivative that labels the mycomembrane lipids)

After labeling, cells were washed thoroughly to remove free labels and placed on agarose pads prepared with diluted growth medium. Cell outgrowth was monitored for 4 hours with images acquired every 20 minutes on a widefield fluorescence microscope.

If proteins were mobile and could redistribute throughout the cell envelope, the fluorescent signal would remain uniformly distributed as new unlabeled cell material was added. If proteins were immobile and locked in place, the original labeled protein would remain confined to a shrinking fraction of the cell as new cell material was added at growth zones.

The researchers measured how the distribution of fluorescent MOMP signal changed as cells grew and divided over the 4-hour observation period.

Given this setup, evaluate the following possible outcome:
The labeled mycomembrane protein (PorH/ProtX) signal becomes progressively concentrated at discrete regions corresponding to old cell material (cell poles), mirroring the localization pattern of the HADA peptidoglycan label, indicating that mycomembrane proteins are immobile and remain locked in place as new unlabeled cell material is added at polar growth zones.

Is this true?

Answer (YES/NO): YES